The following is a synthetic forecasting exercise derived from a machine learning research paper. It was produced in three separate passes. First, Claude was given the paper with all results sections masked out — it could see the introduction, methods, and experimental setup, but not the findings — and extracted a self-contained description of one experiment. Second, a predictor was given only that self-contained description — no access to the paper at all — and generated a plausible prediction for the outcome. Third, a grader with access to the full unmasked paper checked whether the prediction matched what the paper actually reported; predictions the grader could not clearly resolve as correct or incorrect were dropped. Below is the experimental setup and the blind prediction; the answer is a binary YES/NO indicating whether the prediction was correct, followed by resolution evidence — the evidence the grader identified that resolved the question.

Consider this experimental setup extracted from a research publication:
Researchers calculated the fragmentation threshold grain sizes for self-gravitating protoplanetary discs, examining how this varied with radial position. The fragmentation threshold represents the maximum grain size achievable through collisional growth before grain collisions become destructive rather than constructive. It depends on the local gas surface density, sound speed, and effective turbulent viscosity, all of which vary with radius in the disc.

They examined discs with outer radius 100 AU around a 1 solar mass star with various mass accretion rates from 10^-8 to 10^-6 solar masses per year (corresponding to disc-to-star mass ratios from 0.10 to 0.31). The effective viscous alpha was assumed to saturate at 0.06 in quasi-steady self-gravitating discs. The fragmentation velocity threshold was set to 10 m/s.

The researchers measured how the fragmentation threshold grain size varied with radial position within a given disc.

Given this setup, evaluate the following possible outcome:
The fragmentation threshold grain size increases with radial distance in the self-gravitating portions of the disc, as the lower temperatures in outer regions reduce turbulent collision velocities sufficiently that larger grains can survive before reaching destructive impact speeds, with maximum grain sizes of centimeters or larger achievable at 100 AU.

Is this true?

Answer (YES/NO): NO